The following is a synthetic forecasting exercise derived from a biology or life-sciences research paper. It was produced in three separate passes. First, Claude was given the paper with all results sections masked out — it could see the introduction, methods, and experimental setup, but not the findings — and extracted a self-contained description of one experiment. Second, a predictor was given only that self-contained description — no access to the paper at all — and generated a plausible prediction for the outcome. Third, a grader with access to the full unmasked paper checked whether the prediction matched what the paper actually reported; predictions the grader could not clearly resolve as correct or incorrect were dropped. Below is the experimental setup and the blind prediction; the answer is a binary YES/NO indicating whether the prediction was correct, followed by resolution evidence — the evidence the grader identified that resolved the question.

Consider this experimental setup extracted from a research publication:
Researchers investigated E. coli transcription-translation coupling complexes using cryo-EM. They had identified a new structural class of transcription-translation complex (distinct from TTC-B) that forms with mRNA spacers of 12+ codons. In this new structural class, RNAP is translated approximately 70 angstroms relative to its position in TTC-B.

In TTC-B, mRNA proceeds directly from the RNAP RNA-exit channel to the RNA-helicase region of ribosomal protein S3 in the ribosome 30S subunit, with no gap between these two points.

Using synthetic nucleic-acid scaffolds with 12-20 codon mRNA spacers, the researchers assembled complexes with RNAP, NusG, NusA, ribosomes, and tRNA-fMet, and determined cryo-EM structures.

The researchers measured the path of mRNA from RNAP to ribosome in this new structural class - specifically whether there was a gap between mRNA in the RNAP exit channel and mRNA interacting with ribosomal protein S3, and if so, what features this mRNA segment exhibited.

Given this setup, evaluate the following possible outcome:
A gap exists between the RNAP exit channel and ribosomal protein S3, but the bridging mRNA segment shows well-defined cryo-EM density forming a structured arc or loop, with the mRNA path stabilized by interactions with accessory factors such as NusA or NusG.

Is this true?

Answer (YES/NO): NO